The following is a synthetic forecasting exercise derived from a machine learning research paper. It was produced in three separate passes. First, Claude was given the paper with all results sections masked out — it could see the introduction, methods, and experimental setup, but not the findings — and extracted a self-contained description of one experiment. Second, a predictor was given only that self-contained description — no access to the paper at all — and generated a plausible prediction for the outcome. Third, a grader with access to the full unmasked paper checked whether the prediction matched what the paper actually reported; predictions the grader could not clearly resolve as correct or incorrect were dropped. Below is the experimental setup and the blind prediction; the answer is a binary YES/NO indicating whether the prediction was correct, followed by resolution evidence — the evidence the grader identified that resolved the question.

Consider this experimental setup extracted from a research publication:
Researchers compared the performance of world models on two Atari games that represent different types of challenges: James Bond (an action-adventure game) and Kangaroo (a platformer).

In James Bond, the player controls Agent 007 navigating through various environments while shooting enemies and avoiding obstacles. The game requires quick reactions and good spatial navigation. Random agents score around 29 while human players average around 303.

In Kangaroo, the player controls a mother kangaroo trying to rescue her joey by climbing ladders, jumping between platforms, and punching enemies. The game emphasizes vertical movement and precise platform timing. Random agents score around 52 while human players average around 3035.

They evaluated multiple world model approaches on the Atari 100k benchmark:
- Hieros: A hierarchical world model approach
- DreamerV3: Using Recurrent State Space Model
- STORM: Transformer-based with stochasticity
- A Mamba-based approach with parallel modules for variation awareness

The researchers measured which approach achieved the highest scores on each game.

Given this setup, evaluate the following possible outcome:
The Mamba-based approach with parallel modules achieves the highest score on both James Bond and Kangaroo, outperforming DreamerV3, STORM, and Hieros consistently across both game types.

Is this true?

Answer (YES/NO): NO